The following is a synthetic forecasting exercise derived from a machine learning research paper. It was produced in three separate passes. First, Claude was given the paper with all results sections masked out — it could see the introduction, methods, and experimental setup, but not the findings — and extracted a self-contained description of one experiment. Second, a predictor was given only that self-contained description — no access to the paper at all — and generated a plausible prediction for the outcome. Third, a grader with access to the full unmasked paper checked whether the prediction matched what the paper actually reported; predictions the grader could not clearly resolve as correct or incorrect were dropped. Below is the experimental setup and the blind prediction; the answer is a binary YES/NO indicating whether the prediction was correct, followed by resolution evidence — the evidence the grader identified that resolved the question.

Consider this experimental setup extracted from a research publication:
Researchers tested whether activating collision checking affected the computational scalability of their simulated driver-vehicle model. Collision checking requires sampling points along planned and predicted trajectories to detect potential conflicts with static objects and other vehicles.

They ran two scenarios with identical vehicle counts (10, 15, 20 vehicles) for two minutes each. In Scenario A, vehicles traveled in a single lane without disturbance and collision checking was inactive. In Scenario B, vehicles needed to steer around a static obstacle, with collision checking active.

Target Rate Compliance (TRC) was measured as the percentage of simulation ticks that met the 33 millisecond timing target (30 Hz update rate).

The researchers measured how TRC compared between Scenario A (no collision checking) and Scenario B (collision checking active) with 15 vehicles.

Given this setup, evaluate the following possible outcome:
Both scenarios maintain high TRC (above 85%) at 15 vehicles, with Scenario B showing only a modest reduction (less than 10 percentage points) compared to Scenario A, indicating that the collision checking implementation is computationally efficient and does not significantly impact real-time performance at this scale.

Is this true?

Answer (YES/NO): NO